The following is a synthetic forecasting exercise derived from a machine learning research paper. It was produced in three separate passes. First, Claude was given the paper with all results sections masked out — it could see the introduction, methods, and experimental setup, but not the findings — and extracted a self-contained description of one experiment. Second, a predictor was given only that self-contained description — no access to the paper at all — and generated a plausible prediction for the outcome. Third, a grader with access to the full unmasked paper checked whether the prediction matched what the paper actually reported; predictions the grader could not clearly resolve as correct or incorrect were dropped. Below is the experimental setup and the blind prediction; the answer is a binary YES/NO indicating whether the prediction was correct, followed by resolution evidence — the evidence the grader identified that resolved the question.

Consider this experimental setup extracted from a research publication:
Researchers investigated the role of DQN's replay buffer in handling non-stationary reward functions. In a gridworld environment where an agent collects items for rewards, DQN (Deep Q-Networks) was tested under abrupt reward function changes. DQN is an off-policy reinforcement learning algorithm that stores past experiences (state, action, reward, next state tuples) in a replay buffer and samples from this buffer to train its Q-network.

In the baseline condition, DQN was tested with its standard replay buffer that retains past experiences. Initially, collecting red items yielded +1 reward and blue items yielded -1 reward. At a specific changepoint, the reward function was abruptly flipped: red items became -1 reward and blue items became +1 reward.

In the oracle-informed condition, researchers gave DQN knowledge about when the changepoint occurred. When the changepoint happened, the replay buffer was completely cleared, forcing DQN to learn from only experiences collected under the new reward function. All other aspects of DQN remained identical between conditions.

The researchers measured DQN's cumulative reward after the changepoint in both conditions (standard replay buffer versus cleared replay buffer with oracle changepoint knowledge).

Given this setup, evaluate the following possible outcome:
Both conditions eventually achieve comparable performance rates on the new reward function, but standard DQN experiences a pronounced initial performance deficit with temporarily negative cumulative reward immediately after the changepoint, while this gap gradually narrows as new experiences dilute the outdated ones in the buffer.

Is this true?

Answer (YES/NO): NO